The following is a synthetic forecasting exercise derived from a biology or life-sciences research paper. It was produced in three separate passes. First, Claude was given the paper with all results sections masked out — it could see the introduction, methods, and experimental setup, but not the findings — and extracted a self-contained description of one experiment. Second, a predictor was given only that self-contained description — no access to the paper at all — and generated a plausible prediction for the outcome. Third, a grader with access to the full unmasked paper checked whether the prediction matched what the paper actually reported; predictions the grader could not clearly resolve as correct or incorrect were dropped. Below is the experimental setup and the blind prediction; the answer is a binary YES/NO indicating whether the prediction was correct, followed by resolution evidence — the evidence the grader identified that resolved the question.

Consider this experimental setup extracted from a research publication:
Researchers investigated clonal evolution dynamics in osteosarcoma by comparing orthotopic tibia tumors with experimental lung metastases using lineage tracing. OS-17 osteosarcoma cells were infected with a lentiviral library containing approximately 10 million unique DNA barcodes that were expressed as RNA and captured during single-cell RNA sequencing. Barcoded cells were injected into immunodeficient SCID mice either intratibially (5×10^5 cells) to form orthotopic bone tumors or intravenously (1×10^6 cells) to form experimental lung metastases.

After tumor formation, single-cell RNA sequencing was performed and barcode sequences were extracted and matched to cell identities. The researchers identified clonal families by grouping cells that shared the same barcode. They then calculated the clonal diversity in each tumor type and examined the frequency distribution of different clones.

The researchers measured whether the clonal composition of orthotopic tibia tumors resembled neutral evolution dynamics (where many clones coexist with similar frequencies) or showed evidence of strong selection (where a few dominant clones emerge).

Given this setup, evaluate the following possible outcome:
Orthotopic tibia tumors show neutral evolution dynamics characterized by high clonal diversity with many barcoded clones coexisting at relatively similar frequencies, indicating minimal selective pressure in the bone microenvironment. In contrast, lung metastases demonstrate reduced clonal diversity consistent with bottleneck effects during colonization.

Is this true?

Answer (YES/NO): YES